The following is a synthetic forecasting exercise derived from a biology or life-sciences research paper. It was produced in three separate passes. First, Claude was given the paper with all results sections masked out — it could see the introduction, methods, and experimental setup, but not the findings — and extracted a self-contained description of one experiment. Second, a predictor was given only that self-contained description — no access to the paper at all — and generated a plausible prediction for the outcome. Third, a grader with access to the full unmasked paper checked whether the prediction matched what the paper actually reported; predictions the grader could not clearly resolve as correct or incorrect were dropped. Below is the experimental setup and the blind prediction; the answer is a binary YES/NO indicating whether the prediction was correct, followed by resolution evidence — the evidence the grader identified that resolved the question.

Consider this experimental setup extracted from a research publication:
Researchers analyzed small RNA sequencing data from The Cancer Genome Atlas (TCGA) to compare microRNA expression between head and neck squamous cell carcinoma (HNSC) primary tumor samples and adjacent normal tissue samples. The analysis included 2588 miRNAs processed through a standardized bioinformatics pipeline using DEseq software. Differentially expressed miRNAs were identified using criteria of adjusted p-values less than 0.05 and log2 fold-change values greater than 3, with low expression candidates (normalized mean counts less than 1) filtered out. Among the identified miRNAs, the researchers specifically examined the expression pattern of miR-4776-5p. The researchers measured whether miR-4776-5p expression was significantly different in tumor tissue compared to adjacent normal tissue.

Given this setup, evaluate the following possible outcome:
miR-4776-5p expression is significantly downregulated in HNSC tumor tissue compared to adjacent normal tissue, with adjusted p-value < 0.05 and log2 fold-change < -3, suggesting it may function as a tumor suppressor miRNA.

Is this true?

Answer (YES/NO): NO